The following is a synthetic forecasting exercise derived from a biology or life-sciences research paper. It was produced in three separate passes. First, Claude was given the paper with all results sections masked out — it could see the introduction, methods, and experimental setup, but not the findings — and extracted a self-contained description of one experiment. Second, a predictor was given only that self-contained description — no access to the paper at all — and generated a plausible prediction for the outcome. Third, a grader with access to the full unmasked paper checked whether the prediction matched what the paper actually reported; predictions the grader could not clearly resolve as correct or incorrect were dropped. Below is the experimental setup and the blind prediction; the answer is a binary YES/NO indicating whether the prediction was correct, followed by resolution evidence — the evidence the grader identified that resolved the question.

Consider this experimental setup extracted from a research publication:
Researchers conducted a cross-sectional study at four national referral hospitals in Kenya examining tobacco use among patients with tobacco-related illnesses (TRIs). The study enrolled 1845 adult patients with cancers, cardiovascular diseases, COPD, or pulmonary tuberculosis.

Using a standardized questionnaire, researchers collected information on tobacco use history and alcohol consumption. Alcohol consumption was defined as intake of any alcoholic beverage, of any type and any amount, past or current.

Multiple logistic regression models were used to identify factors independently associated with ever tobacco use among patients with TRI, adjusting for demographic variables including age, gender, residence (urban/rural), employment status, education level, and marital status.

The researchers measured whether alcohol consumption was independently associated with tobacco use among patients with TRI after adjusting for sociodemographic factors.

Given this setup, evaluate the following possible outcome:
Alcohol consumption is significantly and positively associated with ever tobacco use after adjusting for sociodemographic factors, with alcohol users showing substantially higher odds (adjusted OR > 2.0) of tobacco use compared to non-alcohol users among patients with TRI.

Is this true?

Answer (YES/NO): YES